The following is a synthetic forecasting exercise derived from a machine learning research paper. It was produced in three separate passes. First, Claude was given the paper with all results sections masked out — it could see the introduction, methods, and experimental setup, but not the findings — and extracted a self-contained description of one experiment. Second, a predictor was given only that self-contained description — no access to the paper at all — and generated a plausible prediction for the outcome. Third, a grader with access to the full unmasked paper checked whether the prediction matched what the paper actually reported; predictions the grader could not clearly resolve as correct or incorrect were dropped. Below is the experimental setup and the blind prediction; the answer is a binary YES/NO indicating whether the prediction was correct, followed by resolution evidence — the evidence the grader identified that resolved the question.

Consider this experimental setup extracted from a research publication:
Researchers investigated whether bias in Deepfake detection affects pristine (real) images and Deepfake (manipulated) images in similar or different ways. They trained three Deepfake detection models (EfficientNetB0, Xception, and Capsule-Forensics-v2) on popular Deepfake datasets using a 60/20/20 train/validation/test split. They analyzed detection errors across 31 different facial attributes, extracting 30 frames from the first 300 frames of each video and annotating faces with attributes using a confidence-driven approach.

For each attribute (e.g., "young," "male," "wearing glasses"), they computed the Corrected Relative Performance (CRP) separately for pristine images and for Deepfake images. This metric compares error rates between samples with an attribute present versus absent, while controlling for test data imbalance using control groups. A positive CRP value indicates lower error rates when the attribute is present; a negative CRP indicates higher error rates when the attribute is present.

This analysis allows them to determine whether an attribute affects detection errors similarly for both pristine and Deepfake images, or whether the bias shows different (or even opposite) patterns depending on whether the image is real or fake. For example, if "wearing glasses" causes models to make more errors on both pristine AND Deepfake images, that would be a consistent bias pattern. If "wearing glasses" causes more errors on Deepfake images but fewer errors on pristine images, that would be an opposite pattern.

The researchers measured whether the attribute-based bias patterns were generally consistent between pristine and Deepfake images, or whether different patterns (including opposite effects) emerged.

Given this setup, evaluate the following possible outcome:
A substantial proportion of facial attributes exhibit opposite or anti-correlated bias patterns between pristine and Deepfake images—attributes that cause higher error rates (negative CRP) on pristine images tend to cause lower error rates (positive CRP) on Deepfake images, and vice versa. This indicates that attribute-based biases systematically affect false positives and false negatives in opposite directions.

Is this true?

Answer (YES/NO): YES